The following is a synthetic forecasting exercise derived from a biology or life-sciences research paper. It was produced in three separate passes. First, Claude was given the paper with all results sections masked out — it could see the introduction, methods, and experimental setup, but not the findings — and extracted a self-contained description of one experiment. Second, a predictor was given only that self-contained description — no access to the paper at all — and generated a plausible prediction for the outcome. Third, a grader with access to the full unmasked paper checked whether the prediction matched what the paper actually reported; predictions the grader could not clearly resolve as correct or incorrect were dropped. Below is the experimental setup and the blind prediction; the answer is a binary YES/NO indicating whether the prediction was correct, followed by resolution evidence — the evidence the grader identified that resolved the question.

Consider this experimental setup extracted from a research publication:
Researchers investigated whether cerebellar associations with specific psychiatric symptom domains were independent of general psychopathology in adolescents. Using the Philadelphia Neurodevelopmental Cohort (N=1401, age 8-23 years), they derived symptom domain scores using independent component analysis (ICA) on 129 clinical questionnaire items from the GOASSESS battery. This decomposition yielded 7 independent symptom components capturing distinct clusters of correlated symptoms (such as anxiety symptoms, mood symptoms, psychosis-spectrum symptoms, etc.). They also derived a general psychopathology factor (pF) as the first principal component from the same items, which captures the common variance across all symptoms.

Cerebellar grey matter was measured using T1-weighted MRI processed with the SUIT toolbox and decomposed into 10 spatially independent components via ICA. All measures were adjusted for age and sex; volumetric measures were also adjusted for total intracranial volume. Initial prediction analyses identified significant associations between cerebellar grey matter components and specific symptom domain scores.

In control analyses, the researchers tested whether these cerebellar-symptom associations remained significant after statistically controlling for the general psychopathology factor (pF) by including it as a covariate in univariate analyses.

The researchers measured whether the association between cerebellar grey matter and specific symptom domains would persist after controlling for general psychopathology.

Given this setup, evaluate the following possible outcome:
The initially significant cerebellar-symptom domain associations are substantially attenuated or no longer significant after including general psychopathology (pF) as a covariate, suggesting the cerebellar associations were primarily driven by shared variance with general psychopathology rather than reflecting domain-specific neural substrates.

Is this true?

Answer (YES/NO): NO